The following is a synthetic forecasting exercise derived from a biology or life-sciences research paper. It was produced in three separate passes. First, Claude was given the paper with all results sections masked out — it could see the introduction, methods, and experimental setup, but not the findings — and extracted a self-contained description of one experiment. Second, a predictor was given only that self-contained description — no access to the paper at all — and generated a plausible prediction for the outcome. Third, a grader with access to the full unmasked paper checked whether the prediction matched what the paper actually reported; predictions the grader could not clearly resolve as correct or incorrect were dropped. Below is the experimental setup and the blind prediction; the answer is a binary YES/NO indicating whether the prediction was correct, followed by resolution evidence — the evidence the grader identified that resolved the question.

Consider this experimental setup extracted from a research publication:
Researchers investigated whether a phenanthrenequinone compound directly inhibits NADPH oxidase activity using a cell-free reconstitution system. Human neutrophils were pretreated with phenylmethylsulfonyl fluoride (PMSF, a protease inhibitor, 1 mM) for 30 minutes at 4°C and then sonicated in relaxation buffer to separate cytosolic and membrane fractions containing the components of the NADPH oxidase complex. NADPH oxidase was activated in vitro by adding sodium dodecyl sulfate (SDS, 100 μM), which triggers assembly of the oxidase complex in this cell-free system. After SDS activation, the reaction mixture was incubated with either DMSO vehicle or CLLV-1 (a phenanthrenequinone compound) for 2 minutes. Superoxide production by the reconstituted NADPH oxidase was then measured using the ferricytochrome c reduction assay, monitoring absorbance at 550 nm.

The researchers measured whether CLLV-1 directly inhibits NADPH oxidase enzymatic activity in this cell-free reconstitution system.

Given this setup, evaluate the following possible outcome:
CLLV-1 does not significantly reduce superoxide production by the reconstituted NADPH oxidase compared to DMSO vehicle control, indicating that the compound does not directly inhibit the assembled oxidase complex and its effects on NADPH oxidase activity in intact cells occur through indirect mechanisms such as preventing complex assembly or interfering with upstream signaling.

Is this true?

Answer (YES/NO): YES